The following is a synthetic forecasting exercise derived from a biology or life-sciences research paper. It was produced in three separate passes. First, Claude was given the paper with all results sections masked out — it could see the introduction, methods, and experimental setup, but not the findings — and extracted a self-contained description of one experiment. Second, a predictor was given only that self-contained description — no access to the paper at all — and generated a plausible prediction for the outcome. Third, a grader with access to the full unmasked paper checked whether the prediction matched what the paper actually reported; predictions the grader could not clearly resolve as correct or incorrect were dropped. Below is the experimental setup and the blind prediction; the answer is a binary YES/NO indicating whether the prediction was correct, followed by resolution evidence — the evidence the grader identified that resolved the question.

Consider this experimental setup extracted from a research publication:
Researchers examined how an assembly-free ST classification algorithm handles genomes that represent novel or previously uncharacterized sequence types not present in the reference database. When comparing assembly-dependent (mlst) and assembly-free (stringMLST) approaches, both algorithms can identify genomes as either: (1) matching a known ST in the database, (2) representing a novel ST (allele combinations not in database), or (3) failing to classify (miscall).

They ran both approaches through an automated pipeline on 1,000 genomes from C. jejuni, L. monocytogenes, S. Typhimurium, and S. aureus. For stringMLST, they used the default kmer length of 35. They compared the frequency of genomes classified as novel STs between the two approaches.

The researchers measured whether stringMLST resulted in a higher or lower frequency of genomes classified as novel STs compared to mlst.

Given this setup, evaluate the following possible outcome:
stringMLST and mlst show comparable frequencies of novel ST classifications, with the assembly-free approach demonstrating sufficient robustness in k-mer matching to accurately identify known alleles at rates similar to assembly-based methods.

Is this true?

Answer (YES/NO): NO